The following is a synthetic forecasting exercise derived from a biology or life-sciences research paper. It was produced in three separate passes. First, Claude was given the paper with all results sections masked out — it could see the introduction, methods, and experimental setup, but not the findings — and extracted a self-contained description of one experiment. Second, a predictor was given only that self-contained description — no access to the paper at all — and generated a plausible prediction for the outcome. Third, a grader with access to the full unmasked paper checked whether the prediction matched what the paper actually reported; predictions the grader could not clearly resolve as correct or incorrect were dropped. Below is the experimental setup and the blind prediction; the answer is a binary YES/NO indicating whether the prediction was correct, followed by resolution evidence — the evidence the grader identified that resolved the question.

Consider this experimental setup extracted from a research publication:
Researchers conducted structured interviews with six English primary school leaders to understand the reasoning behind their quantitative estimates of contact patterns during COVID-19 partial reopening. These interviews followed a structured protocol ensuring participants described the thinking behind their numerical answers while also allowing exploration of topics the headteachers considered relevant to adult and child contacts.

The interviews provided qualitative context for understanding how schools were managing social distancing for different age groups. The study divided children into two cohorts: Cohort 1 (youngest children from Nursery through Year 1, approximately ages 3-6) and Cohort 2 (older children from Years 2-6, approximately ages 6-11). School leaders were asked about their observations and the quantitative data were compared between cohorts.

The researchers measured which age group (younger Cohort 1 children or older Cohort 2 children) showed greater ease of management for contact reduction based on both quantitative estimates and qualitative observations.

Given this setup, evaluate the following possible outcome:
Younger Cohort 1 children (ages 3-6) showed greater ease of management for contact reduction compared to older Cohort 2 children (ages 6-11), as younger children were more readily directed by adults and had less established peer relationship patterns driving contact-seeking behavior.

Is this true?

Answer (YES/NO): NO